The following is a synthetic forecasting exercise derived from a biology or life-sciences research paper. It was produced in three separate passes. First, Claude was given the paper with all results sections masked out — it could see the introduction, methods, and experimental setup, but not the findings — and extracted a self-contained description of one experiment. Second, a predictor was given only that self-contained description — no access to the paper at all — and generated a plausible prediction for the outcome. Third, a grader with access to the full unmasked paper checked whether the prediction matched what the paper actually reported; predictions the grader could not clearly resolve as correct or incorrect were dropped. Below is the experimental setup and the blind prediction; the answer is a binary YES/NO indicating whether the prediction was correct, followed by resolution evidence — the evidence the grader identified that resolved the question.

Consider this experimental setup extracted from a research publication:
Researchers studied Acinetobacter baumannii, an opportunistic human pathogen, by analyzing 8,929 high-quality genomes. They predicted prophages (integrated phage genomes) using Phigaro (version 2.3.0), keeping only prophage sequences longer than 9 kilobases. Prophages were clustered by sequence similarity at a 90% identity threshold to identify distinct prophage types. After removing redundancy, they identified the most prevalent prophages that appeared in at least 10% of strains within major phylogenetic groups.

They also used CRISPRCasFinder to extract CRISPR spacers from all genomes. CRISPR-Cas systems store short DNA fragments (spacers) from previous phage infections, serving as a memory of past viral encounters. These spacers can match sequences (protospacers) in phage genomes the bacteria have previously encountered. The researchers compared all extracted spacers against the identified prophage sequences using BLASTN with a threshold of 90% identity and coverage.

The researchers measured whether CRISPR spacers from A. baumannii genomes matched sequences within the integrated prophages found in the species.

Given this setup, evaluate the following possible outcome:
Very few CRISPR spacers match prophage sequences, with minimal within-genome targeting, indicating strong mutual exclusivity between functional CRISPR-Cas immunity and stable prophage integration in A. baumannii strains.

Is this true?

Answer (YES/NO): NO